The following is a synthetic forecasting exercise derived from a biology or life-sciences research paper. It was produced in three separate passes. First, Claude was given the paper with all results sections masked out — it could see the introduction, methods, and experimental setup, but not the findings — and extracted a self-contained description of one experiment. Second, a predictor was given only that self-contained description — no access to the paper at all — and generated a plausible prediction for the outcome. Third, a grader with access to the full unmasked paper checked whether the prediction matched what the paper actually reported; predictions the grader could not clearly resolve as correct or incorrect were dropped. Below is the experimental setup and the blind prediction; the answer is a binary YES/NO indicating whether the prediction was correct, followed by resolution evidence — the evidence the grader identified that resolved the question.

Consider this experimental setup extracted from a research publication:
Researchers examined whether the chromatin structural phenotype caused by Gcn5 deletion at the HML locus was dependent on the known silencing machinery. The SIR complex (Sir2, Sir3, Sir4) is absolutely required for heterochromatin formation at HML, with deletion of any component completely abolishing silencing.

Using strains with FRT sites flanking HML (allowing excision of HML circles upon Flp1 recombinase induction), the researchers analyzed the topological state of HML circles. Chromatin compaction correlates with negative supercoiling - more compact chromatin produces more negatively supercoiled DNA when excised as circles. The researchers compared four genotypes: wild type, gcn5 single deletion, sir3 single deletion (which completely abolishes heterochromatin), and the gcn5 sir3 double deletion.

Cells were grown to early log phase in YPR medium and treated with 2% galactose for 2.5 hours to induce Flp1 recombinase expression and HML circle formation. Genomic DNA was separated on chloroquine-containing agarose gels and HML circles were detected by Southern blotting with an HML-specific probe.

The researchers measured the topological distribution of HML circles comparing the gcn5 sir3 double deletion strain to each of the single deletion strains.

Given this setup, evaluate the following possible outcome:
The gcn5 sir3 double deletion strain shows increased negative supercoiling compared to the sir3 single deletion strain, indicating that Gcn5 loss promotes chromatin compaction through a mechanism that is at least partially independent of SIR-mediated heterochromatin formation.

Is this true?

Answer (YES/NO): YES